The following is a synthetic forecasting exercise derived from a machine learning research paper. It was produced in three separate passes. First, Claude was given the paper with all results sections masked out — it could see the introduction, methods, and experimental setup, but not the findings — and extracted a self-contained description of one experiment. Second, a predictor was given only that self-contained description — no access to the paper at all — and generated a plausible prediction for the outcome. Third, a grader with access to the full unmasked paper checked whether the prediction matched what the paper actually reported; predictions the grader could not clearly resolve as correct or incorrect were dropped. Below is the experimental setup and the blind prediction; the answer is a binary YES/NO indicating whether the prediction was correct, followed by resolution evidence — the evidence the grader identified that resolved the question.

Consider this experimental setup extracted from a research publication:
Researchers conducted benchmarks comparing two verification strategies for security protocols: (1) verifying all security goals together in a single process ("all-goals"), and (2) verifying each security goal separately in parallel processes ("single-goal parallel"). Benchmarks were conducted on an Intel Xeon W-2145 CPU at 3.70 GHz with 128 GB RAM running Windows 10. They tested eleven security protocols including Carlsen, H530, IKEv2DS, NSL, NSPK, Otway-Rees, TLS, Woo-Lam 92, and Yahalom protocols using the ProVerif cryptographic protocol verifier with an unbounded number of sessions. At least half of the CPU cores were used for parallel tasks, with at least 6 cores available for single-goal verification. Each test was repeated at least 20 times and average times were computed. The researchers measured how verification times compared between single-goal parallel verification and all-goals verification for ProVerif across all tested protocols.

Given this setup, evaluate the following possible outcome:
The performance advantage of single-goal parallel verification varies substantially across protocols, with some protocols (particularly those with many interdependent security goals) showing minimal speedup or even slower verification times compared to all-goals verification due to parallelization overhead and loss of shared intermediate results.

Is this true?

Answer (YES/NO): NO